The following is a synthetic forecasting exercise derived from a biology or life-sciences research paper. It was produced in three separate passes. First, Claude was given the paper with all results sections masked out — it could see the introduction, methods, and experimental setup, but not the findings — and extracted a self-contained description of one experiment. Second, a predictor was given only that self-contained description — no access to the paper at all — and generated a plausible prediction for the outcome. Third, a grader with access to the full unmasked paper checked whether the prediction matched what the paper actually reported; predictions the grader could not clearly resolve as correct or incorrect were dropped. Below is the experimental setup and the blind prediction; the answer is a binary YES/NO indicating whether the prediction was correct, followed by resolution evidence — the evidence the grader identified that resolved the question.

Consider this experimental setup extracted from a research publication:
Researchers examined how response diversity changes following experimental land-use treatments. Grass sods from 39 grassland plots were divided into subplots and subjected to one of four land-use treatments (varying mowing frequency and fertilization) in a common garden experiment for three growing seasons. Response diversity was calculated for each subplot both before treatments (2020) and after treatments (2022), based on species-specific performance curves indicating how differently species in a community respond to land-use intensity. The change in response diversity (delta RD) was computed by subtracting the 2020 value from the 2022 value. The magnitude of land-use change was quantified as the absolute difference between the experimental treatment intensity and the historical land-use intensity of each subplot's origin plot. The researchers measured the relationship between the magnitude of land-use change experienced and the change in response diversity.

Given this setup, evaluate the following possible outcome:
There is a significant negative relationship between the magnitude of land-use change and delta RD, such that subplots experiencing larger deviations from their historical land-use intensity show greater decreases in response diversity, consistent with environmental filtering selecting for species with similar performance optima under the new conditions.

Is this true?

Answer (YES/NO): NO